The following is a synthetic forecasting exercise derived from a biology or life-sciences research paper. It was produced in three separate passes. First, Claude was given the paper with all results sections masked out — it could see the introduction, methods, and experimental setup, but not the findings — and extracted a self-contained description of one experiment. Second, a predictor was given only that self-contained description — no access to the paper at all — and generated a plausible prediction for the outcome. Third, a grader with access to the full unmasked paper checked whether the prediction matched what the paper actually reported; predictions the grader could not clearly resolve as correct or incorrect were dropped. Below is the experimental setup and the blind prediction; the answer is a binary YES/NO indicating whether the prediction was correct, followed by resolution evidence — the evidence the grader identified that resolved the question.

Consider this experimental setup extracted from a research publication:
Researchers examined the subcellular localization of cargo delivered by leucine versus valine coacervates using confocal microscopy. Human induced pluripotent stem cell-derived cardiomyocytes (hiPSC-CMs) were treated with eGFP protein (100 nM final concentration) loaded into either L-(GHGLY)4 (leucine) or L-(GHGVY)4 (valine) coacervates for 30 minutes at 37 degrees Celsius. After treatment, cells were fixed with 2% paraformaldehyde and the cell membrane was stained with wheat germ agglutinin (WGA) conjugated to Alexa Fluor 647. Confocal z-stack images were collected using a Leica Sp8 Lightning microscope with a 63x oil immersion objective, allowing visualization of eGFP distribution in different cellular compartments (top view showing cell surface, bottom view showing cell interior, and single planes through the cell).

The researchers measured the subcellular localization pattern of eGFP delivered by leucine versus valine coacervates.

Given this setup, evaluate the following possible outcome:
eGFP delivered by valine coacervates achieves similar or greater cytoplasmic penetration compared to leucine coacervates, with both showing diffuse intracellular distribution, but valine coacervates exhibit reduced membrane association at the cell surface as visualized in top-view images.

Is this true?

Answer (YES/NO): NO